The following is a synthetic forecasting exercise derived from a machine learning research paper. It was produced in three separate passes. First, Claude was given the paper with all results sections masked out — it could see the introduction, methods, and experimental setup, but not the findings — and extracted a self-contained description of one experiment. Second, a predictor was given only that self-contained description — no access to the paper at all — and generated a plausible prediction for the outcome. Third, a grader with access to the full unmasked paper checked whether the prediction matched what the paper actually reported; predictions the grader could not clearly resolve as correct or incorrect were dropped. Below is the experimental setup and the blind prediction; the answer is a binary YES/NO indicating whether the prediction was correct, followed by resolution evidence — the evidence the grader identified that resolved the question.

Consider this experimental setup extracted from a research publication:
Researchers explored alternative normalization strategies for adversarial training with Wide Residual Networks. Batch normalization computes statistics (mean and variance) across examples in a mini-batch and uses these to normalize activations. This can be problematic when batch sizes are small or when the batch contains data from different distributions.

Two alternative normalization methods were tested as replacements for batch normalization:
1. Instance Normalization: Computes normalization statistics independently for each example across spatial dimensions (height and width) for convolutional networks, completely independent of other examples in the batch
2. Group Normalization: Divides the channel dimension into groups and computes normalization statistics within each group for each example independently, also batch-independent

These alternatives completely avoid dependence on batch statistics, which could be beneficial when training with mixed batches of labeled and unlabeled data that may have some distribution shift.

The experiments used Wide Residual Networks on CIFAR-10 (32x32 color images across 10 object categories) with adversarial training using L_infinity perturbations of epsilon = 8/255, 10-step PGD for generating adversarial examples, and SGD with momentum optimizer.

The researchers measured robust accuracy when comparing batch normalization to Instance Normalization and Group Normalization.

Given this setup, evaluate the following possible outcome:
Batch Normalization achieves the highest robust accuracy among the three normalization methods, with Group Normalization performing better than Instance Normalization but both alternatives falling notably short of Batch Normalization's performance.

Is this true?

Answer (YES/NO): NO